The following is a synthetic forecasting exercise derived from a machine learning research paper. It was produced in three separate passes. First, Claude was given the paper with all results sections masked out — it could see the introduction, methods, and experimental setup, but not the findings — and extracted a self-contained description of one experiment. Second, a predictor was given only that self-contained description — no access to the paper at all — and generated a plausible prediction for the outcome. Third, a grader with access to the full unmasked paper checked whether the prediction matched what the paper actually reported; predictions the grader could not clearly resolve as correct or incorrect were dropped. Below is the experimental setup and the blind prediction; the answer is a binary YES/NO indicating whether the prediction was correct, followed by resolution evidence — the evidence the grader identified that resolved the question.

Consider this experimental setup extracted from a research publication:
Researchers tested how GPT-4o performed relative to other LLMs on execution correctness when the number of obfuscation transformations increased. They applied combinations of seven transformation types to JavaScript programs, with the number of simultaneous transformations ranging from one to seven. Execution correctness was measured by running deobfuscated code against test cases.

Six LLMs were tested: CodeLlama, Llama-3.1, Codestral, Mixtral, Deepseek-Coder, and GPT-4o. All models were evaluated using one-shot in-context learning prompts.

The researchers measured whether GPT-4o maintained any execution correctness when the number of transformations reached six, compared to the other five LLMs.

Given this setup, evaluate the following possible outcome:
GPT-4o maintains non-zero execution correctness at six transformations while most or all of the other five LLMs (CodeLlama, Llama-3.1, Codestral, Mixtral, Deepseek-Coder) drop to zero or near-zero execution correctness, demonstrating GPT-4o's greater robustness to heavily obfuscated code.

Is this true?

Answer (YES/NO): YES